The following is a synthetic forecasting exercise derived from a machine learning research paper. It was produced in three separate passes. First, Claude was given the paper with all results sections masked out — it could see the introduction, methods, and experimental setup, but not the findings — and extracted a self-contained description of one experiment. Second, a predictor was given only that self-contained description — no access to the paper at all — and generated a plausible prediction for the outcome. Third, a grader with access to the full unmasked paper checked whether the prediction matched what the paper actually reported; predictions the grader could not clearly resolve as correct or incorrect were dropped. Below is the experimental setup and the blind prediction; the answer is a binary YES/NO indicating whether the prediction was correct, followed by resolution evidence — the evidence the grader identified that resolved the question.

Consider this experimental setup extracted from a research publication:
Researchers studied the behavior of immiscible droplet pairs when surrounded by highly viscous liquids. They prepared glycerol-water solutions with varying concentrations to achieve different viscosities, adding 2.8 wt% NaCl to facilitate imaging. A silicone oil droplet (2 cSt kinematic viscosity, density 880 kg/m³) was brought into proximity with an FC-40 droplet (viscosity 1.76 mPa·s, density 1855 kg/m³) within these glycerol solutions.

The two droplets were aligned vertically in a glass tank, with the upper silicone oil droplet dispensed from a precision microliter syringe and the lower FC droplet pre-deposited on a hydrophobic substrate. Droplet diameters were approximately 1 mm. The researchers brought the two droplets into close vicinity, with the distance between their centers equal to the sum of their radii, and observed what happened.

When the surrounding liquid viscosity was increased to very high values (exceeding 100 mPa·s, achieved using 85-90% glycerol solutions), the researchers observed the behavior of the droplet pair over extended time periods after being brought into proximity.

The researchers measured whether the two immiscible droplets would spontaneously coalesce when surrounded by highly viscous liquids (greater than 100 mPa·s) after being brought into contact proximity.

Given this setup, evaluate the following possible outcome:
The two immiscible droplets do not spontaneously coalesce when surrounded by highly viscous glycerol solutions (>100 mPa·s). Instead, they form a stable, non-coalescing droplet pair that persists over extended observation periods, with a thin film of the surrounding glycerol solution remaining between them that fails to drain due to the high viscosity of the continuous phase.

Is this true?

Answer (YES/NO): NO